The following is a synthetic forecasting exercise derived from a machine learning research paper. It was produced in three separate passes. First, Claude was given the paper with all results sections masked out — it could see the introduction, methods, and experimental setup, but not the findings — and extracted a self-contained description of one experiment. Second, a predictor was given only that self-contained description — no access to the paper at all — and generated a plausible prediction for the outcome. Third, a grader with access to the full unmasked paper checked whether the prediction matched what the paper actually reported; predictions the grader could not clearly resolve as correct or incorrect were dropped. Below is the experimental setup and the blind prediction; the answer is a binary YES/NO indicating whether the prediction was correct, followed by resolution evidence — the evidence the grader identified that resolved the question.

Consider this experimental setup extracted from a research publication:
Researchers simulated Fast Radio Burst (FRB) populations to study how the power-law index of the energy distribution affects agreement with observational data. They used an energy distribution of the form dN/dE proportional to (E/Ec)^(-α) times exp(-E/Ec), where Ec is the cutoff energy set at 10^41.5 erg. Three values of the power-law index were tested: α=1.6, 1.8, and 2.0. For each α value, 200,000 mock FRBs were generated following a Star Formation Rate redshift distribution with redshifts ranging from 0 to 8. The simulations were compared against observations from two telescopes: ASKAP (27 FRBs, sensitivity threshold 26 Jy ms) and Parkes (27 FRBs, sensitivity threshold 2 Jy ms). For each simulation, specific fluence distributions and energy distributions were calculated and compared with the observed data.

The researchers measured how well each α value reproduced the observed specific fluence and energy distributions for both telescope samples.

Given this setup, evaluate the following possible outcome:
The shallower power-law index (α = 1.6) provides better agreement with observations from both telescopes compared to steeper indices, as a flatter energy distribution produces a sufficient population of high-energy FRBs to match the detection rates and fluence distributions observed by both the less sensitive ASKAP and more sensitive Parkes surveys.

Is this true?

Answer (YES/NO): NO